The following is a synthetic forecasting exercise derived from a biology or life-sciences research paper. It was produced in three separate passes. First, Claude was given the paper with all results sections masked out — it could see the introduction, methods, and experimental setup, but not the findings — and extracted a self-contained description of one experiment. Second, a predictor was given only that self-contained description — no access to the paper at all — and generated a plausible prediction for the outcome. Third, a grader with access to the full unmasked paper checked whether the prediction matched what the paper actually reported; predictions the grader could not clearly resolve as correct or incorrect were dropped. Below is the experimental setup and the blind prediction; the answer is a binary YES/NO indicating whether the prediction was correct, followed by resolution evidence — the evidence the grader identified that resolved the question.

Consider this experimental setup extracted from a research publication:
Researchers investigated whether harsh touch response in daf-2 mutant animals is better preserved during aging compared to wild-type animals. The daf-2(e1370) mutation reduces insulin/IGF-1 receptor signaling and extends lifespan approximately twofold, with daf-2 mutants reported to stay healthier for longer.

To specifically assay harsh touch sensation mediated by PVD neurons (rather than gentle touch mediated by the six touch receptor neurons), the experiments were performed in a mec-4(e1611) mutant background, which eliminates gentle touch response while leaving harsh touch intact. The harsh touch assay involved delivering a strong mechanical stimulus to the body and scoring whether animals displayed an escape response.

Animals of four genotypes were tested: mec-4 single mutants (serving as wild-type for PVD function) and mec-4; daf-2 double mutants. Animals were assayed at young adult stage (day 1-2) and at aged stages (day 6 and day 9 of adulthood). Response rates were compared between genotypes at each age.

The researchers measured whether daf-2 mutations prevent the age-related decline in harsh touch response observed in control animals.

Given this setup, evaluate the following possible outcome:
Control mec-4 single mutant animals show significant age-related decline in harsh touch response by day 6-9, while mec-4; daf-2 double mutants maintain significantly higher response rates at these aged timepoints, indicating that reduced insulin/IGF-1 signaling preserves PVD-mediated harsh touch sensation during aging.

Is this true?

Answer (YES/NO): NO